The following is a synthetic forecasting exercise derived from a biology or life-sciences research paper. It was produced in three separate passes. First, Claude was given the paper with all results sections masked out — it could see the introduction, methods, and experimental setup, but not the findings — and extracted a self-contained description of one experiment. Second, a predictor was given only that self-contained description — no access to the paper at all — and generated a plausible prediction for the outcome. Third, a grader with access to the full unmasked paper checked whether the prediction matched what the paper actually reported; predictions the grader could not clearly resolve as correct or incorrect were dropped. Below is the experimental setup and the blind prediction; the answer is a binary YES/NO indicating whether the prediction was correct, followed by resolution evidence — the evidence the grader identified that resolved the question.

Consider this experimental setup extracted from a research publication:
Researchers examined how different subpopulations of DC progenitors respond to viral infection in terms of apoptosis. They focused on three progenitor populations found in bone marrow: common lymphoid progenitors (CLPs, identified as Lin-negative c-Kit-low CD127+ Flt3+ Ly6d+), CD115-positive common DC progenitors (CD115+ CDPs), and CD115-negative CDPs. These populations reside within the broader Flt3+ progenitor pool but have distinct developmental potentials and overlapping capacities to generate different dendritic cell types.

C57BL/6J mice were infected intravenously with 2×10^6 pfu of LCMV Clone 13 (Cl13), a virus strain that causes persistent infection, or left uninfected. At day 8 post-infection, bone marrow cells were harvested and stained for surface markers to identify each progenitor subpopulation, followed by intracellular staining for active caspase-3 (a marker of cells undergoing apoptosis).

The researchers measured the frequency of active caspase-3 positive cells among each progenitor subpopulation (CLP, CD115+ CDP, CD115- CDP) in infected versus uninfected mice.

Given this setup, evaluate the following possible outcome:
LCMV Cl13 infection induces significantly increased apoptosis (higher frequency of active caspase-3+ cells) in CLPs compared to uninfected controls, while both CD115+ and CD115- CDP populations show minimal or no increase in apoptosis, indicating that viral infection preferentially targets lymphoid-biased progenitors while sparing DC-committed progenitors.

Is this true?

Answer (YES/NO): NO